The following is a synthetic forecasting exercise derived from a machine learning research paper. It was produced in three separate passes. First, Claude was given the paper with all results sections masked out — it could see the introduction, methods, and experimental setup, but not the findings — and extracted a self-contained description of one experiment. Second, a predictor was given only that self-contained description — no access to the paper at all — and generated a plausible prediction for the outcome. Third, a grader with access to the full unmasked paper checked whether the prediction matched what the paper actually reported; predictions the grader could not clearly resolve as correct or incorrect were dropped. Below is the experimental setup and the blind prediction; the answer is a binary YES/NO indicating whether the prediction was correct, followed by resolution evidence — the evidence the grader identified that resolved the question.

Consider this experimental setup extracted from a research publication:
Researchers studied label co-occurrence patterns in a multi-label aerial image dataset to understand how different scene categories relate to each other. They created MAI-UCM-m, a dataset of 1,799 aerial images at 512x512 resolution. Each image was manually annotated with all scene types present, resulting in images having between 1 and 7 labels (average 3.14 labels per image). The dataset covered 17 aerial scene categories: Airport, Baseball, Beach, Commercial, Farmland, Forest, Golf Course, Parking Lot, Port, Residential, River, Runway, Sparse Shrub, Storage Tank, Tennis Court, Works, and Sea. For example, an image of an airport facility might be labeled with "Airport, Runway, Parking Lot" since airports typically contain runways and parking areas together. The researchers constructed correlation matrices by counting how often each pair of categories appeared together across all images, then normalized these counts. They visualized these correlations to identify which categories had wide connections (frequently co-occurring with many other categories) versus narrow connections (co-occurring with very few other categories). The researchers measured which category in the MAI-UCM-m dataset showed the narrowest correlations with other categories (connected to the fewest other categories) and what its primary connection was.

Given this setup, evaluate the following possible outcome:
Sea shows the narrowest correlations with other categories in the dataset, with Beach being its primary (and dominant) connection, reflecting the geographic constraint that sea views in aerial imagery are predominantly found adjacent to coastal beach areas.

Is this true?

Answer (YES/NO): NO